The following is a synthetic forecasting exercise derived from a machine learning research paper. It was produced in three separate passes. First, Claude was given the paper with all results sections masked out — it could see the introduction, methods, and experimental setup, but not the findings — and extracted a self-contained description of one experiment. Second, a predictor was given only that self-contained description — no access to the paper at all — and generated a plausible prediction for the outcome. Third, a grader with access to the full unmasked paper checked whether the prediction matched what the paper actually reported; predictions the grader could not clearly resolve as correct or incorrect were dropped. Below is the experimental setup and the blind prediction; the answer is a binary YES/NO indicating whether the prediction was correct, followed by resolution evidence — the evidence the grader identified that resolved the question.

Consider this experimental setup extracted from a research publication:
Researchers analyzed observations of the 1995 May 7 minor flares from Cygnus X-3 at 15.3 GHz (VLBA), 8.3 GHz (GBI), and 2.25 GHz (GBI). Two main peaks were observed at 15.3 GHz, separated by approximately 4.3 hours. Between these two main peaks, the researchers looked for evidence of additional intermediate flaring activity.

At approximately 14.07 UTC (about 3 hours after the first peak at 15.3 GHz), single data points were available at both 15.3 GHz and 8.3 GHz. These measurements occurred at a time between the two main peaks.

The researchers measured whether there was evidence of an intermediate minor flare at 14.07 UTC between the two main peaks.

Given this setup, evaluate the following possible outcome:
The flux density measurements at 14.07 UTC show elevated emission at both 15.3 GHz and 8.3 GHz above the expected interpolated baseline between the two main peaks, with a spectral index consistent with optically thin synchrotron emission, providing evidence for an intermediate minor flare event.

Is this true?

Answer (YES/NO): NO